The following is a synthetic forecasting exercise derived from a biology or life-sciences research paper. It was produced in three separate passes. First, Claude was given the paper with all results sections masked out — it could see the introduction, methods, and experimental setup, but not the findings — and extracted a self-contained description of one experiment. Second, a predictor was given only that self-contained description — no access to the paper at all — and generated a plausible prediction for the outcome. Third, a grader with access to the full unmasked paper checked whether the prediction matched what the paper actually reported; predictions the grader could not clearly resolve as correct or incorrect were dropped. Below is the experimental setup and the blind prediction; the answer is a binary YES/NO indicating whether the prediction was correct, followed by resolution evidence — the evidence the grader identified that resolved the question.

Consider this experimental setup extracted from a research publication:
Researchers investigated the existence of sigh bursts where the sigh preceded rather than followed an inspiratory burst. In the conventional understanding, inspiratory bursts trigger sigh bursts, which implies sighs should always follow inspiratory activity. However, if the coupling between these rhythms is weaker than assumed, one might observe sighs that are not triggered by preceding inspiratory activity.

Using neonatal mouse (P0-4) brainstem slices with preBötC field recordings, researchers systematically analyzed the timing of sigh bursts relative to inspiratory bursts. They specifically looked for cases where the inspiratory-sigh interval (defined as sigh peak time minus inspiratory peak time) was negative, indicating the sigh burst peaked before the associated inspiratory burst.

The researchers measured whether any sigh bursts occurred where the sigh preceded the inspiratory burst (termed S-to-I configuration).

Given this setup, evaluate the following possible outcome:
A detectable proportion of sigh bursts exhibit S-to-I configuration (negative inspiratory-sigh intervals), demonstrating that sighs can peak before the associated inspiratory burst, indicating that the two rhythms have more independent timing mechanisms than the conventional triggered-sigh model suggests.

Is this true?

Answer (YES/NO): YES